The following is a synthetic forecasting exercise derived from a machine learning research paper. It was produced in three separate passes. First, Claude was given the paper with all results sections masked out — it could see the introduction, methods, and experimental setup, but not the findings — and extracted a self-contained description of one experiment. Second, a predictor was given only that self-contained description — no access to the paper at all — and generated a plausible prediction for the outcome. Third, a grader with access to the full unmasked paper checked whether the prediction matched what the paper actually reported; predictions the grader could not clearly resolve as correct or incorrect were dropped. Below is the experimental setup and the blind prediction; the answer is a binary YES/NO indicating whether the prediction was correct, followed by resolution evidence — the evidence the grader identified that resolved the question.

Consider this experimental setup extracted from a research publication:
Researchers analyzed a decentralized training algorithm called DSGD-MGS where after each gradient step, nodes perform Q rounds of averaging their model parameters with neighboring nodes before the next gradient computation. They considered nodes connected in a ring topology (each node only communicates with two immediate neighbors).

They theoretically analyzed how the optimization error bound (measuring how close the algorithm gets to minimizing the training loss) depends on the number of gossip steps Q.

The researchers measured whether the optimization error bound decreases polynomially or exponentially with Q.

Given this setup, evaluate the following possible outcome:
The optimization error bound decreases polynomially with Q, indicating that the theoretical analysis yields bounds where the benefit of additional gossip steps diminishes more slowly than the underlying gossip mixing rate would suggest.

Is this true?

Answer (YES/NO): NO